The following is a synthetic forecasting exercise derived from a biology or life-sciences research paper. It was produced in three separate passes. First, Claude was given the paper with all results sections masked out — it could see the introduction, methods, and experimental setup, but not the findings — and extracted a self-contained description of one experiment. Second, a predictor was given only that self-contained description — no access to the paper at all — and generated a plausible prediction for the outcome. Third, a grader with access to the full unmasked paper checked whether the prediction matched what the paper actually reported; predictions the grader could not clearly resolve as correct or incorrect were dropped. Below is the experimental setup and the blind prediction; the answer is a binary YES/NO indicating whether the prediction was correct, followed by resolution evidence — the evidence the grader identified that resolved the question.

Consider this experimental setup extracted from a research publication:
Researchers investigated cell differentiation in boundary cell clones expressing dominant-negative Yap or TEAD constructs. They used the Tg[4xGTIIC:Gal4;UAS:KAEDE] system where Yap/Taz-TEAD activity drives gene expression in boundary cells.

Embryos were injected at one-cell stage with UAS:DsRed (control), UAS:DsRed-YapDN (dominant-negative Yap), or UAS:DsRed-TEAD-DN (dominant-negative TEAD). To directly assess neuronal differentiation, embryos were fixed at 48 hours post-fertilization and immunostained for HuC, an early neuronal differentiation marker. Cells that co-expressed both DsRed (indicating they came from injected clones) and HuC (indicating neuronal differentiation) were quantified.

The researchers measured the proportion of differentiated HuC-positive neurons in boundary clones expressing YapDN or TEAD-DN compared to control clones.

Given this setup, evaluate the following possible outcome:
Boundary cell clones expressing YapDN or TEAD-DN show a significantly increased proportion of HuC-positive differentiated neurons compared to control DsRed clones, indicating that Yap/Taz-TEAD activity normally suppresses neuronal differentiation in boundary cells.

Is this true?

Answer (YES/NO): NO